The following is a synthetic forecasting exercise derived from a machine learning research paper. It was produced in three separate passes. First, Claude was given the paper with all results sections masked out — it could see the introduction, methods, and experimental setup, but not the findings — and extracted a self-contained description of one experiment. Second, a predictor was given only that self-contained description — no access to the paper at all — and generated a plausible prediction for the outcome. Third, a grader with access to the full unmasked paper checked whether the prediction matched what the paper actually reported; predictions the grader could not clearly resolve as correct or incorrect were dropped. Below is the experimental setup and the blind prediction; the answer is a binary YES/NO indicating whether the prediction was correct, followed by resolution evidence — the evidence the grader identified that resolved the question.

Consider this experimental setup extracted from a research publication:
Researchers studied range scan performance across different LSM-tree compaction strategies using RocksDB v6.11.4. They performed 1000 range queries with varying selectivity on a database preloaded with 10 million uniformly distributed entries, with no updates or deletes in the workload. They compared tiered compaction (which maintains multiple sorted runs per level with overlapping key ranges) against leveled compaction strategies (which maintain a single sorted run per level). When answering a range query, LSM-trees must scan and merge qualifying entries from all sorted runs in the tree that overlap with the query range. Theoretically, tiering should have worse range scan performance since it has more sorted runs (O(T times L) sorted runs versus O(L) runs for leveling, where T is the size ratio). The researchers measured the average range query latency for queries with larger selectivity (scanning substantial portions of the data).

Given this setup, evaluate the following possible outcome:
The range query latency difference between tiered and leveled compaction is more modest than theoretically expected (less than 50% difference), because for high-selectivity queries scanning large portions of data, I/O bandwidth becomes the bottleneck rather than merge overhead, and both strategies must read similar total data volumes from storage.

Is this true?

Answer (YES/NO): YES